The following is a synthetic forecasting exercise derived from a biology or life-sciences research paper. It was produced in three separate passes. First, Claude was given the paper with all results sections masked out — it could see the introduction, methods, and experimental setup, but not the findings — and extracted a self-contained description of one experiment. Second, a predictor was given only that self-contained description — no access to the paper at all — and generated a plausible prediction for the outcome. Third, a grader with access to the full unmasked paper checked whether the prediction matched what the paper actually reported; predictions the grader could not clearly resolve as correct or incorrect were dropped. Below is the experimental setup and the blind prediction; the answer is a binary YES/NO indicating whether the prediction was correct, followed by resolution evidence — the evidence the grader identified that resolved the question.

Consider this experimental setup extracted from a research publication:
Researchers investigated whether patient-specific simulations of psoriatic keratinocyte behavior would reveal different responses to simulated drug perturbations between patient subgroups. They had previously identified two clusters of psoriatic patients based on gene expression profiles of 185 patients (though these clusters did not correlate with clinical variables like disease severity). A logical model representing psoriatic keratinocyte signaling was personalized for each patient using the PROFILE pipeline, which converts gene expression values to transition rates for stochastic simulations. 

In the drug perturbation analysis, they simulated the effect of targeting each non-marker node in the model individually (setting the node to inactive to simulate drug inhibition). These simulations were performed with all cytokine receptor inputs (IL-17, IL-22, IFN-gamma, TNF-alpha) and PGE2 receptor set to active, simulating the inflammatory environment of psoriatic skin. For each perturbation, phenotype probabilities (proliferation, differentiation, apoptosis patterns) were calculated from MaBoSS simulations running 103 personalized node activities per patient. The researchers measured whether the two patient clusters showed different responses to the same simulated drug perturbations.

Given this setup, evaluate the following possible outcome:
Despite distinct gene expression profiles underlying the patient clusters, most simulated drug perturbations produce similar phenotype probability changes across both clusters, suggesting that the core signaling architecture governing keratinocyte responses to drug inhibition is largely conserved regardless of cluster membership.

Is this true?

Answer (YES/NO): YES